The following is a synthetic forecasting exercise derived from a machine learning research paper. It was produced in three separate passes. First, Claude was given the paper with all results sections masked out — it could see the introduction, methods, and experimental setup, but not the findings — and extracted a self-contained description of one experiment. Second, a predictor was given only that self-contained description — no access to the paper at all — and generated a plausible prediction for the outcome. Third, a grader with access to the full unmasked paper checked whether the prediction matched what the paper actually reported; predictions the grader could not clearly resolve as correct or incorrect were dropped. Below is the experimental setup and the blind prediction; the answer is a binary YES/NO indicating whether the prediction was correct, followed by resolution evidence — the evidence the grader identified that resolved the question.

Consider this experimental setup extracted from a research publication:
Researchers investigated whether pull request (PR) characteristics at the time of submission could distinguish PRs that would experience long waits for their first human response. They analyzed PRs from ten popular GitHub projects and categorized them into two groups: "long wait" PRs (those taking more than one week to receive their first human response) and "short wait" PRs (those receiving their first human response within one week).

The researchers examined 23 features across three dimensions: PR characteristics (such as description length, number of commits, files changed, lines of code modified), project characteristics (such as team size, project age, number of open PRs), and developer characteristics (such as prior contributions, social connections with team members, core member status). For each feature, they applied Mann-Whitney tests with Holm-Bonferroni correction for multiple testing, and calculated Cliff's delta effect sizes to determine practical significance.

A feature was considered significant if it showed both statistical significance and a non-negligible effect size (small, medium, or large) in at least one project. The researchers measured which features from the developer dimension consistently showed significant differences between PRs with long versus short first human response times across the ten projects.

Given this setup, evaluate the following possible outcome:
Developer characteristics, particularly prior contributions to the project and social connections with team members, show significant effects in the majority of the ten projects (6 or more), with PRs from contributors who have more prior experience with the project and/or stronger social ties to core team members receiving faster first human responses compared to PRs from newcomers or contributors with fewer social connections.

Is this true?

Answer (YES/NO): NO